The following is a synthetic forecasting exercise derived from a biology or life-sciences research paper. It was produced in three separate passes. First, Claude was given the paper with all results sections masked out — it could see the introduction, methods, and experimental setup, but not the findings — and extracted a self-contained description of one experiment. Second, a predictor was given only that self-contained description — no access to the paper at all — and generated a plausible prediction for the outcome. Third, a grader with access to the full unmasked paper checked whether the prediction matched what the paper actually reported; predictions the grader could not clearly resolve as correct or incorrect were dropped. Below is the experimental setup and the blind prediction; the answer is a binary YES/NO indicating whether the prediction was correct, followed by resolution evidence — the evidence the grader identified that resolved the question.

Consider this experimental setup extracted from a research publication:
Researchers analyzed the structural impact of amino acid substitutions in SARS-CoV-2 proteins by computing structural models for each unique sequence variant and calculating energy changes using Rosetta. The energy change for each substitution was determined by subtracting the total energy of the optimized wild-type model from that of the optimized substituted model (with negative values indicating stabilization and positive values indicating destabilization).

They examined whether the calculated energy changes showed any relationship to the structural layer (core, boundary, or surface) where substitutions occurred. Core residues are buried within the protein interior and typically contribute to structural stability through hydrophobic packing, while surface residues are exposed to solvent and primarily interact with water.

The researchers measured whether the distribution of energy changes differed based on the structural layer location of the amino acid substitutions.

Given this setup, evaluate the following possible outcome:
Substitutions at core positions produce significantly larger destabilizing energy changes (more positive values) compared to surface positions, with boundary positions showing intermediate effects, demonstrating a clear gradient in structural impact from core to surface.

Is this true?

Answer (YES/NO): YES